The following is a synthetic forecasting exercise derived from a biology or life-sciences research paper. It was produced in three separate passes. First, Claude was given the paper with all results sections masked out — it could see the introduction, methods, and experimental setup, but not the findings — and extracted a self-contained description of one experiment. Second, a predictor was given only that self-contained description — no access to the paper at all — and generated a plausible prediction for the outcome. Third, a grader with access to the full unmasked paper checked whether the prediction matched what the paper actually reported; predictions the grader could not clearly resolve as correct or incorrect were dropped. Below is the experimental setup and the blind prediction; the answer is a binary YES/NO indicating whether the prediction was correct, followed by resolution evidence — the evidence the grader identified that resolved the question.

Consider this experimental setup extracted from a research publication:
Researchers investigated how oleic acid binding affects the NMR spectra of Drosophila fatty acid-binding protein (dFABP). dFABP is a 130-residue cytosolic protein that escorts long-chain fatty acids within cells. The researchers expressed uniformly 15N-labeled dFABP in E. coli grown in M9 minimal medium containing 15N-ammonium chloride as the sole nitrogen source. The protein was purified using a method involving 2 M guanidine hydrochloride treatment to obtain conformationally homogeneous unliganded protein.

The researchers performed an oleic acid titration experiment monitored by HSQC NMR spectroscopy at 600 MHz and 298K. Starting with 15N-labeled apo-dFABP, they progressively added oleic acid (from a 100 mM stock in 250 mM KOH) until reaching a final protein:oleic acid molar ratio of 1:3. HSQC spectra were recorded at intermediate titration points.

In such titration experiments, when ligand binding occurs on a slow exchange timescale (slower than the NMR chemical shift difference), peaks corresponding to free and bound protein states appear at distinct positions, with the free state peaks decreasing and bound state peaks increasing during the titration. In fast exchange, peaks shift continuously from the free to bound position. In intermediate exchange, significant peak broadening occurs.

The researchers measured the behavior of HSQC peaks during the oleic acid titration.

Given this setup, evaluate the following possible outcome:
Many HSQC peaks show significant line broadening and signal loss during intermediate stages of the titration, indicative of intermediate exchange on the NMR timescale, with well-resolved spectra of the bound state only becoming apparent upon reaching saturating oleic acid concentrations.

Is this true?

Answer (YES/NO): NO